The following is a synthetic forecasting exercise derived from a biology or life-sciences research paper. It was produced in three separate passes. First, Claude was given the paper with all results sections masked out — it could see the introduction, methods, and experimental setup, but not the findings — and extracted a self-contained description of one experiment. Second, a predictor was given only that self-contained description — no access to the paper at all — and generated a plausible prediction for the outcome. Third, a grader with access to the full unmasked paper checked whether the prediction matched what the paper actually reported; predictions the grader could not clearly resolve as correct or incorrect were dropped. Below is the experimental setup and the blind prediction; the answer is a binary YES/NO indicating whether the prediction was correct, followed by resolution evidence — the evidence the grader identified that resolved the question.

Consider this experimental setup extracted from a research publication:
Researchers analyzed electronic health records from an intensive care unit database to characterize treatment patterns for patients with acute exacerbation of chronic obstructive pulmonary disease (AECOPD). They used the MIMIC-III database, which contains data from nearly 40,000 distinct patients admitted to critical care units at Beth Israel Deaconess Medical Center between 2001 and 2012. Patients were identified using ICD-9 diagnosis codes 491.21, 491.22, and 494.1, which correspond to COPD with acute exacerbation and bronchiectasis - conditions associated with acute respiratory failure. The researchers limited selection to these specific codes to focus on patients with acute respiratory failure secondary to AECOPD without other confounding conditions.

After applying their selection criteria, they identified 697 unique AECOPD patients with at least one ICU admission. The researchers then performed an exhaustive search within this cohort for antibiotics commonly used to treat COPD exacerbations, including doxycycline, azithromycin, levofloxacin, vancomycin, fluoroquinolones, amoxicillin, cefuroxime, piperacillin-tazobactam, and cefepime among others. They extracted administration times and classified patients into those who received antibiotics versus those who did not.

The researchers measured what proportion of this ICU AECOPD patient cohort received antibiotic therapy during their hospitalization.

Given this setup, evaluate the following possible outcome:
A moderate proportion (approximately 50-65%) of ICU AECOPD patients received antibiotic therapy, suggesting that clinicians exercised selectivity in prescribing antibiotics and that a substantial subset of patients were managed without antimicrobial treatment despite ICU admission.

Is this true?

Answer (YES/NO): NO